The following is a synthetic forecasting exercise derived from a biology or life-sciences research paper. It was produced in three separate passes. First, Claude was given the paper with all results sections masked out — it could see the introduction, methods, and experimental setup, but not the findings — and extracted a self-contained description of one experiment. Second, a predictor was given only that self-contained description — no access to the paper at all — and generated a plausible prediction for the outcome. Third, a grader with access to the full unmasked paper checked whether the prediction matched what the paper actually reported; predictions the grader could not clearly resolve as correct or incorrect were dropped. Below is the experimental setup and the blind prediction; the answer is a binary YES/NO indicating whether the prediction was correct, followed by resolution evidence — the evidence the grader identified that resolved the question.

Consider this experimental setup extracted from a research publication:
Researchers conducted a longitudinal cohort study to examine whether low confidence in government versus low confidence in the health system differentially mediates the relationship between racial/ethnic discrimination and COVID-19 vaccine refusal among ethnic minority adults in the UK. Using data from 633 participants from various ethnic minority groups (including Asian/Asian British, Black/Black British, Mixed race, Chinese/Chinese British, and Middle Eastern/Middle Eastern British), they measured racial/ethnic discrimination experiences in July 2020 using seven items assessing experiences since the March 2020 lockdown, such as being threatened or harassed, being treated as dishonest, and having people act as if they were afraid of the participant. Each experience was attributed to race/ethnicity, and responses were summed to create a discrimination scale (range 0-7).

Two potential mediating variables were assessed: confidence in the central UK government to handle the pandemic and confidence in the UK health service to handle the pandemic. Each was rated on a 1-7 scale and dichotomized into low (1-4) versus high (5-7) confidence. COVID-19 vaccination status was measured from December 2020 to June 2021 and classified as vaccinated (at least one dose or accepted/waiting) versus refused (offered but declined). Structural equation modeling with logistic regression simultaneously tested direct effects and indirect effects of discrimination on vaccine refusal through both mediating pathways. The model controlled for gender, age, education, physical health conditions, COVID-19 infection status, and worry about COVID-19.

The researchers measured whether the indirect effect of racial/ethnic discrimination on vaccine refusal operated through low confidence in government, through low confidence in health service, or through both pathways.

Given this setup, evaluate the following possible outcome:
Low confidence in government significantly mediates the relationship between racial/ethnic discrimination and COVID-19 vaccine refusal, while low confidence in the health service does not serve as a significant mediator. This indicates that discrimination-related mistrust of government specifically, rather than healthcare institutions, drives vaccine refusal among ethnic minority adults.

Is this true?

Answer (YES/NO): NO